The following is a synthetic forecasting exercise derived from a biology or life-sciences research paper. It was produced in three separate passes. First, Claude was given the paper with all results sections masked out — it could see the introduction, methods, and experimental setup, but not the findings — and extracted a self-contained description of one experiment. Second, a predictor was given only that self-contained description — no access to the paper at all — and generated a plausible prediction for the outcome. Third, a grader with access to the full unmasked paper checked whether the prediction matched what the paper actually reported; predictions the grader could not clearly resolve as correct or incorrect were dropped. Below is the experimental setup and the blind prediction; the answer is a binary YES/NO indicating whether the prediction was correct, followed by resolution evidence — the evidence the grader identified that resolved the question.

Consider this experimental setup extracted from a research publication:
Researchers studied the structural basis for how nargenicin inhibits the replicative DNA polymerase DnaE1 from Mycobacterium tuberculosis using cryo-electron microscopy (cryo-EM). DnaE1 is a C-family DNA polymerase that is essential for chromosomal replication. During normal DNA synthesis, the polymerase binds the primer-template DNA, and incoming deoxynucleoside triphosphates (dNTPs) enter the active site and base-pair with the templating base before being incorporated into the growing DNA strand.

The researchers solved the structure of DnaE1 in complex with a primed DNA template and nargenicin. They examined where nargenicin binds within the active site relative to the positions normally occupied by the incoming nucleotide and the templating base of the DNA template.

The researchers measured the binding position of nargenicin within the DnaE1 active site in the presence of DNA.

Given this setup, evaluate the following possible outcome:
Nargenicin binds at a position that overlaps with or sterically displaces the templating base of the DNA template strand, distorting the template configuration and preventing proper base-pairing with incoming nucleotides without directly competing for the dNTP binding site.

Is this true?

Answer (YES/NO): NO